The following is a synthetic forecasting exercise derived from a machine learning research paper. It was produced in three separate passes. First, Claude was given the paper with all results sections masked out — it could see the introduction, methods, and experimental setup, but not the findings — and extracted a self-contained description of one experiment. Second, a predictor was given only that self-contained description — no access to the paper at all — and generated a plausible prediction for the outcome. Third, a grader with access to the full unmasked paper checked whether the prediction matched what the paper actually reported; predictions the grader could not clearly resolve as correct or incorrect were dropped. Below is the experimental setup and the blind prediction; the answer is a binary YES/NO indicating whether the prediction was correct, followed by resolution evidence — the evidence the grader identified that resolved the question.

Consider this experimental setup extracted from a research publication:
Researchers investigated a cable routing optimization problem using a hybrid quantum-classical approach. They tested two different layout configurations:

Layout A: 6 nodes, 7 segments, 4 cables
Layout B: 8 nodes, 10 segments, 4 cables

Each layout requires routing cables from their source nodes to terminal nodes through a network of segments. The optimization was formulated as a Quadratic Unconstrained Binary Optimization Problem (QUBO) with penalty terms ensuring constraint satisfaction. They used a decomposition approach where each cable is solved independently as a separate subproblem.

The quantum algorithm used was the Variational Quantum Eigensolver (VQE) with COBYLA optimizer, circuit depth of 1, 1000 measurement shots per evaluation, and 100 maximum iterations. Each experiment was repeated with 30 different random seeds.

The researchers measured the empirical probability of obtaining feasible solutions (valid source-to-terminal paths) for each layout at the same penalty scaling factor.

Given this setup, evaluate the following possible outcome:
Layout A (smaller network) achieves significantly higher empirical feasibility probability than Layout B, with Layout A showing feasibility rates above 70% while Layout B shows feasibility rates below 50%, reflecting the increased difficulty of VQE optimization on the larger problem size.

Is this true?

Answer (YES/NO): NO